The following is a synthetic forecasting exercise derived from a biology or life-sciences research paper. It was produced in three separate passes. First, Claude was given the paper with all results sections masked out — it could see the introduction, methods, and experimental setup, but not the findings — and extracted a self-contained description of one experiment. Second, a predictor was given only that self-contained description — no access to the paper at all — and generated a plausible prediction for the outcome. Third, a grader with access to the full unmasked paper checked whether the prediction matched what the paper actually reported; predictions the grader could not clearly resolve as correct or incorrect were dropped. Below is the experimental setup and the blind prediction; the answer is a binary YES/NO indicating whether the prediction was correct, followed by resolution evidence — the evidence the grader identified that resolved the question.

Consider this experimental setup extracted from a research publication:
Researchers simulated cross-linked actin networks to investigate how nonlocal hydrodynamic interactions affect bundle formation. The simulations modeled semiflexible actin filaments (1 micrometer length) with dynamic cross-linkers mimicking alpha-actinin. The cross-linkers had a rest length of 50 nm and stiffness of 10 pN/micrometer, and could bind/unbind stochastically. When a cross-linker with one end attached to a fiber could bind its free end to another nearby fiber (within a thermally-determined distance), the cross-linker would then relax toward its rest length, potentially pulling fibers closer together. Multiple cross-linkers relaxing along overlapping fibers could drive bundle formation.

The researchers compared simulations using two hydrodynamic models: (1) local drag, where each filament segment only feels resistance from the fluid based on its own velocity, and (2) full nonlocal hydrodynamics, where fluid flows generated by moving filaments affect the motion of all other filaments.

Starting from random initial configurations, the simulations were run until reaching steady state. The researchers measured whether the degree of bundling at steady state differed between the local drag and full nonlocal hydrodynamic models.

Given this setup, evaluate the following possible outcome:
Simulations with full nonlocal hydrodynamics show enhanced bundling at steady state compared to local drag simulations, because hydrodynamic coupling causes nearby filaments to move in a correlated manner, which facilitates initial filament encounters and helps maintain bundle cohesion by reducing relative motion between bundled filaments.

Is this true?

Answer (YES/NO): NO